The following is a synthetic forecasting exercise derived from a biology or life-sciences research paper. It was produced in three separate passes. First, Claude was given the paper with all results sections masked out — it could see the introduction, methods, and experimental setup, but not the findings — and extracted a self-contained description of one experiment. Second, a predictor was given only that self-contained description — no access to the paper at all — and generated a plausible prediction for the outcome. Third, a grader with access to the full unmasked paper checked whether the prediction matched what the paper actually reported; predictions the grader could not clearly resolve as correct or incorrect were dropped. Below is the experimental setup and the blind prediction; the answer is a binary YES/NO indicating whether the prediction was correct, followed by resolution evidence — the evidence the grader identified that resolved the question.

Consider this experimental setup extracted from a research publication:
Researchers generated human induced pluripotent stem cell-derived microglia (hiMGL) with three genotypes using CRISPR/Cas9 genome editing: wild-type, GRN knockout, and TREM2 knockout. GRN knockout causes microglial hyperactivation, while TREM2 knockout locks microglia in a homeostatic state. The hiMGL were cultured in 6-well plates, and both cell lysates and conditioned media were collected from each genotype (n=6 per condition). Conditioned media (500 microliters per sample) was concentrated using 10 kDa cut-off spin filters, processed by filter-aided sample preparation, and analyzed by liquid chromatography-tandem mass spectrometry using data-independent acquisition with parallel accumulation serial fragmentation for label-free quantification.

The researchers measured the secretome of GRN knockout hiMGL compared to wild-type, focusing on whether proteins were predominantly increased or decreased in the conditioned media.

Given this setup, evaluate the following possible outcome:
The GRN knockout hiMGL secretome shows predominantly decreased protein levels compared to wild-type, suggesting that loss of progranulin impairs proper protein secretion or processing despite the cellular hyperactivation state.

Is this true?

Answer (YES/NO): NO